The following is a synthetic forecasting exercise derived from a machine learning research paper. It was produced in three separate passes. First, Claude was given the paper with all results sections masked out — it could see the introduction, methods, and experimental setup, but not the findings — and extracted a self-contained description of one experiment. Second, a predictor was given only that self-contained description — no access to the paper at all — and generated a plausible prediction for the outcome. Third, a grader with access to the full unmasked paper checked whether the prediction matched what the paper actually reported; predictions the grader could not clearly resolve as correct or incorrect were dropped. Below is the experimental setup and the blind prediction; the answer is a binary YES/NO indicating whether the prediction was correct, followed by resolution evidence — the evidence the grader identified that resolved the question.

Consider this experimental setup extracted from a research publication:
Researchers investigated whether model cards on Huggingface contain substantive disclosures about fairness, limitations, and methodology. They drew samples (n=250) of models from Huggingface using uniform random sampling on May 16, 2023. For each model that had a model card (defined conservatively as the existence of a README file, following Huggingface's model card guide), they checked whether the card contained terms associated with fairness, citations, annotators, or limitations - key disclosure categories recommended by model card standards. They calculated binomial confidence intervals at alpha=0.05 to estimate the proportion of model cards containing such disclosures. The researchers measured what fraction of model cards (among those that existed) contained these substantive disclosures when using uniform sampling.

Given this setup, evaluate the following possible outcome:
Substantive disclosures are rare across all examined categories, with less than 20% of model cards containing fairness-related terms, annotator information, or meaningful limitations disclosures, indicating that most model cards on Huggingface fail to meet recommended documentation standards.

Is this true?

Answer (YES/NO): NO